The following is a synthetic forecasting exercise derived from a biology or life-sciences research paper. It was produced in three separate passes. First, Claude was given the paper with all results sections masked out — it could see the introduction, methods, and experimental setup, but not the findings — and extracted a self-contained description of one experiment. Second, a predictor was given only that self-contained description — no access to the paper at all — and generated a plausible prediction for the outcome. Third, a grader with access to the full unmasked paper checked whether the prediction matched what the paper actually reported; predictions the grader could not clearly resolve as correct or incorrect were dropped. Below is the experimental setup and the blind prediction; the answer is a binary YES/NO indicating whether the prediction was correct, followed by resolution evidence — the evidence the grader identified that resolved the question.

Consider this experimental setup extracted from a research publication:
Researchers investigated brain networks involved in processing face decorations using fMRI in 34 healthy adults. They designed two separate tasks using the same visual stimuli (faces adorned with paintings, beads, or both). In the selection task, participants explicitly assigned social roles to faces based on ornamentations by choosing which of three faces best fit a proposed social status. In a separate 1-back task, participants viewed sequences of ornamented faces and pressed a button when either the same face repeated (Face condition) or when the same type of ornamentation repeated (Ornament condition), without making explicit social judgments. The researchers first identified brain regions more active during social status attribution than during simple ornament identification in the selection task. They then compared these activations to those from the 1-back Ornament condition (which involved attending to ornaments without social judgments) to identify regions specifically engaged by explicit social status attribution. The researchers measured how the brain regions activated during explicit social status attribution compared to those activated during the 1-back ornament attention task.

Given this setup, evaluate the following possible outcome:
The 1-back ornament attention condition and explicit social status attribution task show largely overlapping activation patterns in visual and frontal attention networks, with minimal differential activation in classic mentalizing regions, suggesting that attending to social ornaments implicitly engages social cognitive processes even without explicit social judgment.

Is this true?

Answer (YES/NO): YES